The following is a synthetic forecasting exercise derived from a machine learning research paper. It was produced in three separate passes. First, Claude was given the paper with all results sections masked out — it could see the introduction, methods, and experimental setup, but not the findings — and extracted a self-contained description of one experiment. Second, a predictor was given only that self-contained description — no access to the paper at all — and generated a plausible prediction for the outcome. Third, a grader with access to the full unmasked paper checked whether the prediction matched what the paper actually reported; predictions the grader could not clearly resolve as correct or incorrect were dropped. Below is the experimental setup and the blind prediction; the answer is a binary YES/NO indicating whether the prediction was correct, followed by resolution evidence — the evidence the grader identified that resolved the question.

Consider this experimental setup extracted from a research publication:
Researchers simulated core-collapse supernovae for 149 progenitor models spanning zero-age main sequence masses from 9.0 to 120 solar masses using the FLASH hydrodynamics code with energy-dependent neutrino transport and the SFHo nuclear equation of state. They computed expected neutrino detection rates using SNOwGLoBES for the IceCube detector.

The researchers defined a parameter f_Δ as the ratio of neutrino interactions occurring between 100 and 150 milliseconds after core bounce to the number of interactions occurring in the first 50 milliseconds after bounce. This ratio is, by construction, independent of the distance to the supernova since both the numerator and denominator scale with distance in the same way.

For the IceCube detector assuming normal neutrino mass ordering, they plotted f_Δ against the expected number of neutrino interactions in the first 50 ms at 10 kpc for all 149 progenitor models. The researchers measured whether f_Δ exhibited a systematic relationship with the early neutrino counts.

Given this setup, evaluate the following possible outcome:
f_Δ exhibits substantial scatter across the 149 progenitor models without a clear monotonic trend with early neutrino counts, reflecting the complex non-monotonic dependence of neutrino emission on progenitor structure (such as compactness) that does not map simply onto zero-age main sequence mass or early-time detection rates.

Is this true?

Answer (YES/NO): NO